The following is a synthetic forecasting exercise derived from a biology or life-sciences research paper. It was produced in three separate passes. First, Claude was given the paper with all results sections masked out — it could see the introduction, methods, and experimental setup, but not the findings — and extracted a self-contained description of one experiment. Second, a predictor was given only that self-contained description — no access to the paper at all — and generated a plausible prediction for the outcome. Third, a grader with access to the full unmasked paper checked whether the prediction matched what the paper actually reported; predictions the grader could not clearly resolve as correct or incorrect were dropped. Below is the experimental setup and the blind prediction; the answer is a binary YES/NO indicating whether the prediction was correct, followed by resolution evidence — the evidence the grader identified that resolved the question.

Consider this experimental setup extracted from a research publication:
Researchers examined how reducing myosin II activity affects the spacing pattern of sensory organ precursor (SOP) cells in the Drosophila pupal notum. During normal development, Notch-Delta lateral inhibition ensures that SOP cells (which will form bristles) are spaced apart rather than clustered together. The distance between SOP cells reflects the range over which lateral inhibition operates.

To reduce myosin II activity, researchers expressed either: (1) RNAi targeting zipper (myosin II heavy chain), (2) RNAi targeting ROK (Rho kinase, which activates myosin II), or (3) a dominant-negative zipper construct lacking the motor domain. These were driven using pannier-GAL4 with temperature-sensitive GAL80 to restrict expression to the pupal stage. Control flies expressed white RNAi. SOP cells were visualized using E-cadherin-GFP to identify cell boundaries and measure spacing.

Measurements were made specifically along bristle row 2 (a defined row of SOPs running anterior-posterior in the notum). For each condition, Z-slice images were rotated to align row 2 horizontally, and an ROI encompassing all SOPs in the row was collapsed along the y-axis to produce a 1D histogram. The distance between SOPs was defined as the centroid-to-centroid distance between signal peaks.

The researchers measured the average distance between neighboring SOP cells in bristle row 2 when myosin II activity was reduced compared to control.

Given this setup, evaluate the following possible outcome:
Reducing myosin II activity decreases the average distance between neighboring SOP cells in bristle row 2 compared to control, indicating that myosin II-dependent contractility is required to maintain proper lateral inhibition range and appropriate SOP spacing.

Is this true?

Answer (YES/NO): YES